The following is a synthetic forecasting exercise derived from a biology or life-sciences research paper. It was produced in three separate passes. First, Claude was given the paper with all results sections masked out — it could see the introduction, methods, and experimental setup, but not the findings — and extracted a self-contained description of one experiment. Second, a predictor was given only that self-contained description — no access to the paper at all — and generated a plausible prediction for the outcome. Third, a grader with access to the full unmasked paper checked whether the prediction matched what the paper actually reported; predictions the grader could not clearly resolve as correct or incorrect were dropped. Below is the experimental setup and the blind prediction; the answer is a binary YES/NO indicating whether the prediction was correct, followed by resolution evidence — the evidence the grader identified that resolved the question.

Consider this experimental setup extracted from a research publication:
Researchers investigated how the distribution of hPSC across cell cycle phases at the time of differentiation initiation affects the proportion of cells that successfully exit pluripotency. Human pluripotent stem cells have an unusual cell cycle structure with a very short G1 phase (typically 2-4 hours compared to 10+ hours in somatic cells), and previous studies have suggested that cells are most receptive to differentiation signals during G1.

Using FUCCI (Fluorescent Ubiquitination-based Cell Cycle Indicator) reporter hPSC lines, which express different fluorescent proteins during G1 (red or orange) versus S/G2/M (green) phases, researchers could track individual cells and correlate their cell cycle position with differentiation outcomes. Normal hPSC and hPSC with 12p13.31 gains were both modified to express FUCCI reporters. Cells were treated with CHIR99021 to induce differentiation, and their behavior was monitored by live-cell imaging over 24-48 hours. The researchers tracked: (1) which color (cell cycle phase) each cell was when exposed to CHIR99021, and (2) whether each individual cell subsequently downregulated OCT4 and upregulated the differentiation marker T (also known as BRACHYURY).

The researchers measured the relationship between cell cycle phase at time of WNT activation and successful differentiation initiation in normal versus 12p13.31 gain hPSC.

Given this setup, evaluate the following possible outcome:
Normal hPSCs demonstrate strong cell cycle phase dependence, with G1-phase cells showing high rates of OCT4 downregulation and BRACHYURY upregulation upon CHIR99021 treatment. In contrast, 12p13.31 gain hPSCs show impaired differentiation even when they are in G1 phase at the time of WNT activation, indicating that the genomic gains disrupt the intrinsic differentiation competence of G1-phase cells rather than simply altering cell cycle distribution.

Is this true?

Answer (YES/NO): NO